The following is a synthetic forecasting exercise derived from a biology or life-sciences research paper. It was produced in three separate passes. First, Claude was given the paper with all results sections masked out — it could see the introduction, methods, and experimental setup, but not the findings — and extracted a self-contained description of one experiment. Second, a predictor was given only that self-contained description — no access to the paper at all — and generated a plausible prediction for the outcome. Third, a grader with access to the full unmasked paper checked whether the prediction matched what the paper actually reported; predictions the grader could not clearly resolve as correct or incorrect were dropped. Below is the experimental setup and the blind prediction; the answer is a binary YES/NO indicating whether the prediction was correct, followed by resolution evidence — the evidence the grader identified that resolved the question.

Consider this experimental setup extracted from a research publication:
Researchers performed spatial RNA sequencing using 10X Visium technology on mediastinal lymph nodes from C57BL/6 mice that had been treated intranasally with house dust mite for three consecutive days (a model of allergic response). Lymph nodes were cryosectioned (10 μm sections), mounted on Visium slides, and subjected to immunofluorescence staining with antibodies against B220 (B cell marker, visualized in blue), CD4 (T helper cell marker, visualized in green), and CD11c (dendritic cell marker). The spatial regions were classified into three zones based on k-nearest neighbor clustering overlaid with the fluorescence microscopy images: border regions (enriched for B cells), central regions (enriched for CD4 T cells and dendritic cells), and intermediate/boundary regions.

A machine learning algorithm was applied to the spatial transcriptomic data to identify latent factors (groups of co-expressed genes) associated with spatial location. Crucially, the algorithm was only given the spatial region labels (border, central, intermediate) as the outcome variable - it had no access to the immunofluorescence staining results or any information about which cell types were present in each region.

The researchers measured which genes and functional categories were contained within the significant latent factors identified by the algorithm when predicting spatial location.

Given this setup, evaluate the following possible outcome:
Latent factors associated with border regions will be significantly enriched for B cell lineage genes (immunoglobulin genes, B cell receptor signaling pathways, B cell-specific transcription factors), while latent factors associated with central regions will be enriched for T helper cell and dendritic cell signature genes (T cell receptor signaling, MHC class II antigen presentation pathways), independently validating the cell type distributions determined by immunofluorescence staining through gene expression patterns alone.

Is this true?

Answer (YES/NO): YES